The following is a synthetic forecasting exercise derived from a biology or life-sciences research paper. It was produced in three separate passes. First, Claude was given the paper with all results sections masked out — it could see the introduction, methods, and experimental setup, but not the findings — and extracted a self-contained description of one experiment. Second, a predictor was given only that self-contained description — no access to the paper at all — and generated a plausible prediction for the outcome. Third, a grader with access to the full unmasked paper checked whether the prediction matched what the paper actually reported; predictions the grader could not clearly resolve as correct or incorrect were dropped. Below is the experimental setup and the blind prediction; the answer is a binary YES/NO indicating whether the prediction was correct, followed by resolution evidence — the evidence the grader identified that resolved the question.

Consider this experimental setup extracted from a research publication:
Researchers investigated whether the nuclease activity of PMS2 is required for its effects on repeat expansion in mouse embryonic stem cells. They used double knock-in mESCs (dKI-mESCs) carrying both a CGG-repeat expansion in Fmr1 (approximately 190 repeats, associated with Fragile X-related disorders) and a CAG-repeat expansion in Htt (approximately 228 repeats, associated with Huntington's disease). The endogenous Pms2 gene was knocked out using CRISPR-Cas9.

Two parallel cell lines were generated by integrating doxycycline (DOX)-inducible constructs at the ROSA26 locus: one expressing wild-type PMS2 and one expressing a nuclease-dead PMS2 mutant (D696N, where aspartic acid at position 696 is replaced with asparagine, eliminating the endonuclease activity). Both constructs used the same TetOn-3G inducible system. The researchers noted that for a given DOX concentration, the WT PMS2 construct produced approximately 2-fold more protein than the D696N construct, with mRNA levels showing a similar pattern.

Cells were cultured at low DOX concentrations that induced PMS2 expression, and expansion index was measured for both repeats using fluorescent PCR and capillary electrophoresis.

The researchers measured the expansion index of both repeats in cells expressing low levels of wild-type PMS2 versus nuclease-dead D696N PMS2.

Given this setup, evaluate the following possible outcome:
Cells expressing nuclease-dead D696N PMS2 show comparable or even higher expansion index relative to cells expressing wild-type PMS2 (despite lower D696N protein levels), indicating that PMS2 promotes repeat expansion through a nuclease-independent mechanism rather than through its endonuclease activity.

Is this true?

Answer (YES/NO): NO